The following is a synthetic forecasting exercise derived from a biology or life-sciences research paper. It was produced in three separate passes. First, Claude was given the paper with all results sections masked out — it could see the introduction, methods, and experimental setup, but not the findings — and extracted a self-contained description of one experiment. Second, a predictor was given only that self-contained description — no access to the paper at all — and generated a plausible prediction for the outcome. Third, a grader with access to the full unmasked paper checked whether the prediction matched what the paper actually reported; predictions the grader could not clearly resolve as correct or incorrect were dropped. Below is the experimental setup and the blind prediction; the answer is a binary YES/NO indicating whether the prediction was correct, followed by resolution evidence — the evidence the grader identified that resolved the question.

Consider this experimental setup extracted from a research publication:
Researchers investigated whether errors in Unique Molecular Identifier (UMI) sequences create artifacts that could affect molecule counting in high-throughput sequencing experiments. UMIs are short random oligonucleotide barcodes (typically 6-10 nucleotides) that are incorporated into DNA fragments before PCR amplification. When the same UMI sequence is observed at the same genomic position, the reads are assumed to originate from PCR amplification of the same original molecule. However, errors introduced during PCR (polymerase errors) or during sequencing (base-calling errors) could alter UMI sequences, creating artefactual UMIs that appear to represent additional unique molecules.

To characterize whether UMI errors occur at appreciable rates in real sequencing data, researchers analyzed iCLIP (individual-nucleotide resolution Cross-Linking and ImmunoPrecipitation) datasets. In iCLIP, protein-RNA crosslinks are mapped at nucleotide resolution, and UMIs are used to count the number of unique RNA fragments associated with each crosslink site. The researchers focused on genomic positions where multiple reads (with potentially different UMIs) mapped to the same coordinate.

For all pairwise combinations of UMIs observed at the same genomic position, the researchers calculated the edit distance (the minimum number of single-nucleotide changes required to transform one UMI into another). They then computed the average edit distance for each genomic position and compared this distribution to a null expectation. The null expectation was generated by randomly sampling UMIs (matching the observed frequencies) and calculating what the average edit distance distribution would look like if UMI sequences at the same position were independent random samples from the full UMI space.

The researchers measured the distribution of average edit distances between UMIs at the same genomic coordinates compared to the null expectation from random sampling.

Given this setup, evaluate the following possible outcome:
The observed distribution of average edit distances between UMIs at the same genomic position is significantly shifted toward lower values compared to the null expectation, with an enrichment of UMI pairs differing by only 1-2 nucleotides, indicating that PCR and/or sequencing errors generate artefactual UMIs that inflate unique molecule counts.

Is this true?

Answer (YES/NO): YES